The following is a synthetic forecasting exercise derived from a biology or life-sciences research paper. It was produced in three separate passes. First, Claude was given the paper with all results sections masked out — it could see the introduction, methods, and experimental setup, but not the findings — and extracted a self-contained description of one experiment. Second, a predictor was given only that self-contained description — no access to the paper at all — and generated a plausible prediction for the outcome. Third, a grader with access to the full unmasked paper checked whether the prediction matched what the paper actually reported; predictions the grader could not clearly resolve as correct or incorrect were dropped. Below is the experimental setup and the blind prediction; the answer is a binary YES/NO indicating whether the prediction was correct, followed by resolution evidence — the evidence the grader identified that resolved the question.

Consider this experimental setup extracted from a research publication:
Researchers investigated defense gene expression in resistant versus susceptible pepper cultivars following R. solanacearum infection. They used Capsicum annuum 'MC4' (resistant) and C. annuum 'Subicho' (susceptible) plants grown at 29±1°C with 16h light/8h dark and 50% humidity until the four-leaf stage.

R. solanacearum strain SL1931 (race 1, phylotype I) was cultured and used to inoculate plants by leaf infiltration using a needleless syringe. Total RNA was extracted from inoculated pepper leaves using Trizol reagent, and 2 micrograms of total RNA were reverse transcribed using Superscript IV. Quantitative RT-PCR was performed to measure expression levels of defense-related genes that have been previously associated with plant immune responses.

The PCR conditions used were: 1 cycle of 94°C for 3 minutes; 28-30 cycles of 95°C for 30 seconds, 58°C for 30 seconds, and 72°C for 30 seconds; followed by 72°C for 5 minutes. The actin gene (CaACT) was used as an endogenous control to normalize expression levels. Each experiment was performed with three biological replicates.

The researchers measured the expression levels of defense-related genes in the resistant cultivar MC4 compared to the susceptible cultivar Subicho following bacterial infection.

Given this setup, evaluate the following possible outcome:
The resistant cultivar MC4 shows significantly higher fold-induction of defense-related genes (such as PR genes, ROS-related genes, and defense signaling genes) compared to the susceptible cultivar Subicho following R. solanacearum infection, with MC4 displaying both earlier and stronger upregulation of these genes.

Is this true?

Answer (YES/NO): YES